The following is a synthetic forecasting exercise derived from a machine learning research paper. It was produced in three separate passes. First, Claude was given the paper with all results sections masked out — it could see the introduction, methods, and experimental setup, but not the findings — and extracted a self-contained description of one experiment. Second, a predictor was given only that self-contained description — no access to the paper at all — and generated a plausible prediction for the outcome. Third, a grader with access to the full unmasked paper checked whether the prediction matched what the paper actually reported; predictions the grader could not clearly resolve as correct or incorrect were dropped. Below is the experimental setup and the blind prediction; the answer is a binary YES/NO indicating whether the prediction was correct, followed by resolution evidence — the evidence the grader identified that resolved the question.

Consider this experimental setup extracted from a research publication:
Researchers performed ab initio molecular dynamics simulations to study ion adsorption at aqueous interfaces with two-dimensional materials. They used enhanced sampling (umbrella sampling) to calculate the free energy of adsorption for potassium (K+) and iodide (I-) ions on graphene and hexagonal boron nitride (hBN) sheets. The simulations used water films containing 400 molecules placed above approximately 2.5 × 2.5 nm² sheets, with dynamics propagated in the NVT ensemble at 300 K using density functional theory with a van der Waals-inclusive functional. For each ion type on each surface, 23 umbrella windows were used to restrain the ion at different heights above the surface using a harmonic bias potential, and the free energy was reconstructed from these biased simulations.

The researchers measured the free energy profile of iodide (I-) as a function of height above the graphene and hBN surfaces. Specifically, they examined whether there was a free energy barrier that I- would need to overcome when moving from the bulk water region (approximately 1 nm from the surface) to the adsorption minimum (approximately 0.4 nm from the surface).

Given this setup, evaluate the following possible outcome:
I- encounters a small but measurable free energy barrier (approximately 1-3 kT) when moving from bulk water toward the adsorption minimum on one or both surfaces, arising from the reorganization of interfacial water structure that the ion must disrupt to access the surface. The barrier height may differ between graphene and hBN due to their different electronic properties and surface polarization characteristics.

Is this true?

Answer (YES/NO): YES